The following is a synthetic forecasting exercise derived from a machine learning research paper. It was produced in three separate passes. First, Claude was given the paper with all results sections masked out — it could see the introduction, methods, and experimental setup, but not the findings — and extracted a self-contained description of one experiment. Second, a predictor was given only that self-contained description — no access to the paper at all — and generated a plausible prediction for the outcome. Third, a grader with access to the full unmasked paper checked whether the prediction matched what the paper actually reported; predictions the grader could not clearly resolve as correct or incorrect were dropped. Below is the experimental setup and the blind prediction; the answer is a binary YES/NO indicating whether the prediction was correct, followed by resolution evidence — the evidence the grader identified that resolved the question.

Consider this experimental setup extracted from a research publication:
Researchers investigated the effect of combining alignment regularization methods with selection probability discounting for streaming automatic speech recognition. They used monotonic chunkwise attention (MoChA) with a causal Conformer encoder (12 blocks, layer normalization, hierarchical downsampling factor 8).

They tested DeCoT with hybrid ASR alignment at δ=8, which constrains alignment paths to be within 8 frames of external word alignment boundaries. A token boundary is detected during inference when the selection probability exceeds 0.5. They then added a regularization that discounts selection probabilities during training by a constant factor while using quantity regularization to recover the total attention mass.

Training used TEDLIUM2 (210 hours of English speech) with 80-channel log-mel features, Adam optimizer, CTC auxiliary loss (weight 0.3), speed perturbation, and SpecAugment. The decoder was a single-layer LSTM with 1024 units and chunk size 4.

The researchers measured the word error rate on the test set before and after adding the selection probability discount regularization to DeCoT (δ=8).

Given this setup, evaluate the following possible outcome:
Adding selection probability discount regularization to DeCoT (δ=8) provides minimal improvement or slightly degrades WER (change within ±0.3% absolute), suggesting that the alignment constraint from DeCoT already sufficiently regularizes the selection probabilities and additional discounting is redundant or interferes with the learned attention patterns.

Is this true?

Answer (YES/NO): YES